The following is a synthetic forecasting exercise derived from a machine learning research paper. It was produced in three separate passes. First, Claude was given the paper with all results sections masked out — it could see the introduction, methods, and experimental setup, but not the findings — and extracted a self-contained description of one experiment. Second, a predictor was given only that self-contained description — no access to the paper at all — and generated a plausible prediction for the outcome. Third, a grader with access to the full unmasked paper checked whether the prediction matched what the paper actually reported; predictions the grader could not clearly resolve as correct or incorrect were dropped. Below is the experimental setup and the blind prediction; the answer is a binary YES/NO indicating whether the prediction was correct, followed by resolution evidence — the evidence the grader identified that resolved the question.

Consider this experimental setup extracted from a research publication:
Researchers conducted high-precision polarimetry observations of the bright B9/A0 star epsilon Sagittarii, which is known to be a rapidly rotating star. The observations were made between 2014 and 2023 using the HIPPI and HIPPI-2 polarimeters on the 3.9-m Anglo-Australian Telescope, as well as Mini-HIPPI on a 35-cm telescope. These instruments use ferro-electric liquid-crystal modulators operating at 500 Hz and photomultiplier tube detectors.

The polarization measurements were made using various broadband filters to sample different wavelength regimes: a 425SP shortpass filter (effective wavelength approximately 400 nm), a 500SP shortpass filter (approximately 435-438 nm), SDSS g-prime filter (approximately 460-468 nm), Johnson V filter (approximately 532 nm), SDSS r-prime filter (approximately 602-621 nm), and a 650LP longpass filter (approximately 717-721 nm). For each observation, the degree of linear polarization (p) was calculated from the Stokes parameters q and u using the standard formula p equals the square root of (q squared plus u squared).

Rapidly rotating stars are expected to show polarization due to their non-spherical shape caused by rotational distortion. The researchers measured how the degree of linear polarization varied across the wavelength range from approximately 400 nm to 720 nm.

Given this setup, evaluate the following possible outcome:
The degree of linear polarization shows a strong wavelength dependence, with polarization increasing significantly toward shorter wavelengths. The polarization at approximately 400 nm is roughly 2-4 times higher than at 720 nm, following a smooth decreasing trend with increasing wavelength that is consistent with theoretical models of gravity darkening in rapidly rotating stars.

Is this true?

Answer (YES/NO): NO